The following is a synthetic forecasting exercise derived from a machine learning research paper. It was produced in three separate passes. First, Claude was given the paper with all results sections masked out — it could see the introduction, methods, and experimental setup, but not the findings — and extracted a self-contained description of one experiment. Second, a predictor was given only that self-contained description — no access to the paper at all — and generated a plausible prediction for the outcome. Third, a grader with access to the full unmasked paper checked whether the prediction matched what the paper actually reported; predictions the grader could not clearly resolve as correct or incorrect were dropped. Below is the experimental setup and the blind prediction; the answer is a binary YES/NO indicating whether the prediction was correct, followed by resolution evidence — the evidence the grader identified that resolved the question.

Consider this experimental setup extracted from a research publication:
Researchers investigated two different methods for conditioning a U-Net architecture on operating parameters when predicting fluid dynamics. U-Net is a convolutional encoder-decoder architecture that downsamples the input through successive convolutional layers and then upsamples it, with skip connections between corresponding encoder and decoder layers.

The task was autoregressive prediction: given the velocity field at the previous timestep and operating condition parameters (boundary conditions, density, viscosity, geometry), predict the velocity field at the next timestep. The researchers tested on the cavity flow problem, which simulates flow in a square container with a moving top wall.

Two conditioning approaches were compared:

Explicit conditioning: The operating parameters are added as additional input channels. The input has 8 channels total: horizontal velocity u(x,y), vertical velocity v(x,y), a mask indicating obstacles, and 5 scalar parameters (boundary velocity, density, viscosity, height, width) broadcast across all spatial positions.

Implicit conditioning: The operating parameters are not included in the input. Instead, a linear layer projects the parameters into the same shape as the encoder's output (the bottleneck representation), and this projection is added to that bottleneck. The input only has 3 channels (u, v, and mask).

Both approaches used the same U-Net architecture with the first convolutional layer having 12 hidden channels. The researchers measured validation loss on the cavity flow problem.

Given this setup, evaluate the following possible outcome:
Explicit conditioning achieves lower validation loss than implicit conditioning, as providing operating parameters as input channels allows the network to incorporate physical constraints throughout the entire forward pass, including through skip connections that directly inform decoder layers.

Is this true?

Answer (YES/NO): NO